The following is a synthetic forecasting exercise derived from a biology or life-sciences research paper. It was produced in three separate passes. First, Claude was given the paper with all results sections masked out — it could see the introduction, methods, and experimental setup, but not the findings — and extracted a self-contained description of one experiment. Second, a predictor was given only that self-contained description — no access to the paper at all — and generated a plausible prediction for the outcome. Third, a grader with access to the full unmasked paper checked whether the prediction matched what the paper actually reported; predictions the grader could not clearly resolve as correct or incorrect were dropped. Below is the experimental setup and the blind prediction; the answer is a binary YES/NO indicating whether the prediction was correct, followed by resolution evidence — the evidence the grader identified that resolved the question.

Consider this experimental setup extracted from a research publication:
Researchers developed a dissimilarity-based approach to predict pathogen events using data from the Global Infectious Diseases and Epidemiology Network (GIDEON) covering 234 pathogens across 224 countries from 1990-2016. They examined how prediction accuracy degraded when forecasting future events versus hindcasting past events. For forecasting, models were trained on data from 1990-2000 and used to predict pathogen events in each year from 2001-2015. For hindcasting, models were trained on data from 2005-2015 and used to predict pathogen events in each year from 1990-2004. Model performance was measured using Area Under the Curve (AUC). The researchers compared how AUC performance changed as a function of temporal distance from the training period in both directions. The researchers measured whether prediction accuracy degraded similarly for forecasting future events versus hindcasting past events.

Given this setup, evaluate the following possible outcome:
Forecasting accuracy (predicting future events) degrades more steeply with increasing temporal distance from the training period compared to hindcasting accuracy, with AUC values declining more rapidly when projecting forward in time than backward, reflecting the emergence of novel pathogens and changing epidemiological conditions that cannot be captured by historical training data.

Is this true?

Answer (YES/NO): YES